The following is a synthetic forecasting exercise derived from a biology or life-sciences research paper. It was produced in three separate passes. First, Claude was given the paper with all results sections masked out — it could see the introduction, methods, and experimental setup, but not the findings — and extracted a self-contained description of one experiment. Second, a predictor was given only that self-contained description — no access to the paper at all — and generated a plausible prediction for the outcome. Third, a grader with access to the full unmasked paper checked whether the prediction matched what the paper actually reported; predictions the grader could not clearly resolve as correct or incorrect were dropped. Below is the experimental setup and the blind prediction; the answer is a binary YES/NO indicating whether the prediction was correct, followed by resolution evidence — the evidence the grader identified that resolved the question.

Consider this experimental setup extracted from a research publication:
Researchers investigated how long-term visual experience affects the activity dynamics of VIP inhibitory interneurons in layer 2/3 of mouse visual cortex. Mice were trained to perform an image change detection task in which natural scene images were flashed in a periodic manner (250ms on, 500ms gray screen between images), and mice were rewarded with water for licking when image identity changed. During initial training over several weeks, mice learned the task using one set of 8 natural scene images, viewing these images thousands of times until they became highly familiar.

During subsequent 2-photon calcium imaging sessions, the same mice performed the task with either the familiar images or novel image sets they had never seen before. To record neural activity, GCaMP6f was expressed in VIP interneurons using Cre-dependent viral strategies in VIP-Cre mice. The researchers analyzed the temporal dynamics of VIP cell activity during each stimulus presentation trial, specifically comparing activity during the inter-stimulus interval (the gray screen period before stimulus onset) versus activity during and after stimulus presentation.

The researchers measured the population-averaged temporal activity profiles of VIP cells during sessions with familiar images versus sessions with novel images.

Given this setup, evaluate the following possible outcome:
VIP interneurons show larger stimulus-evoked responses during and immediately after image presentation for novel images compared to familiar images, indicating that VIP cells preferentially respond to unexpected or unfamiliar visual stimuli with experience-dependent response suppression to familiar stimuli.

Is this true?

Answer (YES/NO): YES